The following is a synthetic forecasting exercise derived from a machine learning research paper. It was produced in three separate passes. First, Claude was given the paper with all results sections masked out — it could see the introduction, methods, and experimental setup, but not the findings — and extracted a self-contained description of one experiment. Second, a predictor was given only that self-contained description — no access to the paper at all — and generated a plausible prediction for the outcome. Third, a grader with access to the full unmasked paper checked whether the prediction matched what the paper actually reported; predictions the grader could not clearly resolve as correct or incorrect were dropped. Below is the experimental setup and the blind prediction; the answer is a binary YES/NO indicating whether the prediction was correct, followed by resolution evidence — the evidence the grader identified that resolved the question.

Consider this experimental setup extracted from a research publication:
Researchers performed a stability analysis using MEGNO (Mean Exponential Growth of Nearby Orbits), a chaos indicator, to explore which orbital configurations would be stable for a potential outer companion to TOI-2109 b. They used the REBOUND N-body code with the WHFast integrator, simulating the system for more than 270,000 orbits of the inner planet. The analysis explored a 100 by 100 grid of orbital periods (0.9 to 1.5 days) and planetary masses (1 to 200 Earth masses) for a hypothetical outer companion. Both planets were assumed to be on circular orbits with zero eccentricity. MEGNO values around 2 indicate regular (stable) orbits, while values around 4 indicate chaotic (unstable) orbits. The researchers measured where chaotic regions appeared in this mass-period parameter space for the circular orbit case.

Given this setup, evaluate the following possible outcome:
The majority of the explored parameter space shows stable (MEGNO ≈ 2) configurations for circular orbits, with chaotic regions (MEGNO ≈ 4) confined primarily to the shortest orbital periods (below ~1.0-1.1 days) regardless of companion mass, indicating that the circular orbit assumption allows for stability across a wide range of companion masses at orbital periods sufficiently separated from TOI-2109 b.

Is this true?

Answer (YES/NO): NO